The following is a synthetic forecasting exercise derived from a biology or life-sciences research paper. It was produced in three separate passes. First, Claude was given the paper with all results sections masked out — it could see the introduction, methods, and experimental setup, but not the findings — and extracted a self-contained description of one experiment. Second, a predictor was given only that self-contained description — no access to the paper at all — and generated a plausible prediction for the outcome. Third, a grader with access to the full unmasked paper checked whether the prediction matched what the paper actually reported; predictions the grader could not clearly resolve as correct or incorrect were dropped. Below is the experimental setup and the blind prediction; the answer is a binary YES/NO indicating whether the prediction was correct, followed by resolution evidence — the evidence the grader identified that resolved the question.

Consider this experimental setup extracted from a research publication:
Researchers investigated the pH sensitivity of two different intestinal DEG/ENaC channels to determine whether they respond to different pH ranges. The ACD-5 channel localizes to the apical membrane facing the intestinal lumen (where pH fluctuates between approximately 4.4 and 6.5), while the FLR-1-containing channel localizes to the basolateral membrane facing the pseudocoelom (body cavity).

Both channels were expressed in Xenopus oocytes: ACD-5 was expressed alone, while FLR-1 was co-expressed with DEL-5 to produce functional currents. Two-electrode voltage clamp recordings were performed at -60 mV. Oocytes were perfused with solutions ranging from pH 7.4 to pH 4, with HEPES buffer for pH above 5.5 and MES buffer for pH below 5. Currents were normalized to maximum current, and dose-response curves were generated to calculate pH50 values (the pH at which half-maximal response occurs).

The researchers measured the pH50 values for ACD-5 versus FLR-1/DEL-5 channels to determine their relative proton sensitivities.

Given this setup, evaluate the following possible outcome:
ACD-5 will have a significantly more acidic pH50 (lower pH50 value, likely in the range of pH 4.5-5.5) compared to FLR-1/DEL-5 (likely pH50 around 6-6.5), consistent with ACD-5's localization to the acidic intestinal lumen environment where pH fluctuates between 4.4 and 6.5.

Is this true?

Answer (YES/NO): NO